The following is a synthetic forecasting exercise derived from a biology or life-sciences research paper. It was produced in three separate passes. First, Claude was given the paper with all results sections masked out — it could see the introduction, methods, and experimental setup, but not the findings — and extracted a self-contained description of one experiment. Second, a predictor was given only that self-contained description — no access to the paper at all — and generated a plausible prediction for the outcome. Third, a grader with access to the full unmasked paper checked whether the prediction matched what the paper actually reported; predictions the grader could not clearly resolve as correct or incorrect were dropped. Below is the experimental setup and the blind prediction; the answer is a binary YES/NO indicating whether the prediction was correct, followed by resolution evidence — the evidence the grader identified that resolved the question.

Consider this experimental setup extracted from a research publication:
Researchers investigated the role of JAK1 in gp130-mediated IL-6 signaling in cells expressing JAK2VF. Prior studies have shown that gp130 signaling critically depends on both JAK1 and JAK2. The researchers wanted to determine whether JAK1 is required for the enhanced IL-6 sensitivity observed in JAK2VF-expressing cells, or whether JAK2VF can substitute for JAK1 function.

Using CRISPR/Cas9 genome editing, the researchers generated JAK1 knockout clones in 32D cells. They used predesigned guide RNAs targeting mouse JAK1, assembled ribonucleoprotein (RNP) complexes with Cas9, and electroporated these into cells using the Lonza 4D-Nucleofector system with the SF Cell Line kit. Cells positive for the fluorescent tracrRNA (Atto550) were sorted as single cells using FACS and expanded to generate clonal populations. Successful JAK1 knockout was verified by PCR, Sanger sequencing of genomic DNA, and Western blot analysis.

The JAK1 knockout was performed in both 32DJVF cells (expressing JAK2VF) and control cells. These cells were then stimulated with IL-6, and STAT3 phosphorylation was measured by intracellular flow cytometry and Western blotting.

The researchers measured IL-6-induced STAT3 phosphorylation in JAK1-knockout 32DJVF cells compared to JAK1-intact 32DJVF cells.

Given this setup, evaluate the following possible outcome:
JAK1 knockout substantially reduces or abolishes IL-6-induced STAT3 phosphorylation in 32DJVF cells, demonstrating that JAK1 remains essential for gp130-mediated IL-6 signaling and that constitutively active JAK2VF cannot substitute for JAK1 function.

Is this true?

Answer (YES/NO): NO